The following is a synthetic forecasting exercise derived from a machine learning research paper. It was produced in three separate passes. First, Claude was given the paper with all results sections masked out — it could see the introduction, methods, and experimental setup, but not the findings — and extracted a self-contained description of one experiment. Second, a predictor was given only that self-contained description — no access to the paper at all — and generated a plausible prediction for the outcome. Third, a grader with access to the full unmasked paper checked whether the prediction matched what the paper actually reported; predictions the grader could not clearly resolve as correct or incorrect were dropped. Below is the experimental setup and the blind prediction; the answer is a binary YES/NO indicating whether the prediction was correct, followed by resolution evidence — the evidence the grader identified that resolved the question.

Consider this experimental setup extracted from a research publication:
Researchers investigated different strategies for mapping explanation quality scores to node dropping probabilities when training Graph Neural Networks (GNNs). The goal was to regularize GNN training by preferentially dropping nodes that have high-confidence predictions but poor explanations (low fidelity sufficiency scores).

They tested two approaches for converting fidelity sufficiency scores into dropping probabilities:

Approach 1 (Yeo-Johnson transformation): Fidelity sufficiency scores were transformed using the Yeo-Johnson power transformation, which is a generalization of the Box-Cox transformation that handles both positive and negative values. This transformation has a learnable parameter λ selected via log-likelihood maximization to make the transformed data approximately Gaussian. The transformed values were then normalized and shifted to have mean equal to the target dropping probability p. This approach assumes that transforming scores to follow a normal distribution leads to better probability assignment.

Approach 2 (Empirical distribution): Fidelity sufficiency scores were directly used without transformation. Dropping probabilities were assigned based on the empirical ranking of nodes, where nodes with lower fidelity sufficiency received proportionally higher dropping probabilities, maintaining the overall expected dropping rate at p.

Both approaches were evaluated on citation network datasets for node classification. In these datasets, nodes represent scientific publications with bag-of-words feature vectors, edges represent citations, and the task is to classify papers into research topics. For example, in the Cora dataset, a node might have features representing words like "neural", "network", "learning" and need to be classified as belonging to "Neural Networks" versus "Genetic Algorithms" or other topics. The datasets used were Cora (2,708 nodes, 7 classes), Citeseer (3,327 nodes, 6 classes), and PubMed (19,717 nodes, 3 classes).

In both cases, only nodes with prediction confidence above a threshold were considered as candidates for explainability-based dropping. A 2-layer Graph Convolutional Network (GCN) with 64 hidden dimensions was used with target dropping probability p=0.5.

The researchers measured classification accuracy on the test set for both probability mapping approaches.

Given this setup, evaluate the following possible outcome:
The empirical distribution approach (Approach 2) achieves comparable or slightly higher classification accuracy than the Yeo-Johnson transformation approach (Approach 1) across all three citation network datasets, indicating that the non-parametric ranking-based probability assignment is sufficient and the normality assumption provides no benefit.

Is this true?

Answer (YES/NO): NO